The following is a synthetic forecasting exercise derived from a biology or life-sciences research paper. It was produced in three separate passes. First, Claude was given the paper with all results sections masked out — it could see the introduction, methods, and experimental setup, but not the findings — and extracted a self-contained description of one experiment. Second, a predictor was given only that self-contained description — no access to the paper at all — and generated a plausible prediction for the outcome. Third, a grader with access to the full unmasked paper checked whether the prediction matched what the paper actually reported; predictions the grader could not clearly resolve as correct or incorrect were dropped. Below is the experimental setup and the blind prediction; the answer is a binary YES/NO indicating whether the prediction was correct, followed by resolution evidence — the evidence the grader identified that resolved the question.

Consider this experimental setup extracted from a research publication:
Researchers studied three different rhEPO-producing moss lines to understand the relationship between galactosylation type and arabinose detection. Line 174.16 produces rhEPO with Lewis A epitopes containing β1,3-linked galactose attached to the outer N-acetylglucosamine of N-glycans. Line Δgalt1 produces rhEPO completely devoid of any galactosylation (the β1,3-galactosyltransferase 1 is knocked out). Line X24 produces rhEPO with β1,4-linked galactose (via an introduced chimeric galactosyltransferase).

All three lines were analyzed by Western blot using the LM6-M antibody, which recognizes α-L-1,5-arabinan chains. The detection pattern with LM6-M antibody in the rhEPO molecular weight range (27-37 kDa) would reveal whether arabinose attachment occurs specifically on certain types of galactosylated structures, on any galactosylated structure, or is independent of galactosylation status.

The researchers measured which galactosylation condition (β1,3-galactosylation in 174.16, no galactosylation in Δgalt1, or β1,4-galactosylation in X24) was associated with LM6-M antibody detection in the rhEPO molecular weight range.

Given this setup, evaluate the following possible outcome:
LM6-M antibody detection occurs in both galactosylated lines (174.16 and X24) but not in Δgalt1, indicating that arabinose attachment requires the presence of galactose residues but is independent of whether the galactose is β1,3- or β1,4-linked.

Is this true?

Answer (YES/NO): NO